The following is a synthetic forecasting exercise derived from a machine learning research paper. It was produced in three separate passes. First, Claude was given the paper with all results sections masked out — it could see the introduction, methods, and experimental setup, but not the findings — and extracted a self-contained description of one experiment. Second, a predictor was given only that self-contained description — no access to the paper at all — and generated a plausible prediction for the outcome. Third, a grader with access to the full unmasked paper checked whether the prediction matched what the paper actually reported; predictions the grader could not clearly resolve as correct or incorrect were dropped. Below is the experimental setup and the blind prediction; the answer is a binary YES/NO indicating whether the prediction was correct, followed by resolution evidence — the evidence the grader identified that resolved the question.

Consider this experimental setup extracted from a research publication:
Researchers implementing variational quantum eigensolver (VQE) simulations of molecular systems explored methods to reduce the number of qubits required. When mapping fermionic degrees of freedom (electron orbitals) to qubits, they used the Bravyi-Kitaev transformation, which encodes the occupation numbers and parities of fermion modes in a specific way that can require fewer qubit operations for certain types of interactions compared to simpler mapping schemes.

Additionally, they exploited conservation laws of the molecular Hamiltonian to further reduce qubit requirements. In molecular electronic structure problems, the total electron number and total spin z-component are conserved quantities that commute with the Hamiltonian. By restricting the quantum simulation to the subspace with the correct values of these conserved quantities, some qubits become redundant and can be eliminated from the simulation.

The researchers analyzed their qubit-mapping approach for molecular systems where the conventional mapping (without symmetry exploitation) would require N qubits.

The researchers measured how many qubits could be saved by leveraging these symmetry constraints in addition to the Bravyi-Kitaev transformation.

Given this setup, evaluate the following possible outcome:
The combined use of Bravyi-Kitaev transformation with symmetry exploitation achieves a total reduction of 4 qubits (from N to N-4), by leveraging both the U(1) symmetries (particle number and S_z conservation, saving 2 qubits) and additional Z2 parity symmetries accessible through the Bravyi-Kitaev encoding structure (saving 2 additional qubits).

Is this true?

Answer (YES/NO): NO